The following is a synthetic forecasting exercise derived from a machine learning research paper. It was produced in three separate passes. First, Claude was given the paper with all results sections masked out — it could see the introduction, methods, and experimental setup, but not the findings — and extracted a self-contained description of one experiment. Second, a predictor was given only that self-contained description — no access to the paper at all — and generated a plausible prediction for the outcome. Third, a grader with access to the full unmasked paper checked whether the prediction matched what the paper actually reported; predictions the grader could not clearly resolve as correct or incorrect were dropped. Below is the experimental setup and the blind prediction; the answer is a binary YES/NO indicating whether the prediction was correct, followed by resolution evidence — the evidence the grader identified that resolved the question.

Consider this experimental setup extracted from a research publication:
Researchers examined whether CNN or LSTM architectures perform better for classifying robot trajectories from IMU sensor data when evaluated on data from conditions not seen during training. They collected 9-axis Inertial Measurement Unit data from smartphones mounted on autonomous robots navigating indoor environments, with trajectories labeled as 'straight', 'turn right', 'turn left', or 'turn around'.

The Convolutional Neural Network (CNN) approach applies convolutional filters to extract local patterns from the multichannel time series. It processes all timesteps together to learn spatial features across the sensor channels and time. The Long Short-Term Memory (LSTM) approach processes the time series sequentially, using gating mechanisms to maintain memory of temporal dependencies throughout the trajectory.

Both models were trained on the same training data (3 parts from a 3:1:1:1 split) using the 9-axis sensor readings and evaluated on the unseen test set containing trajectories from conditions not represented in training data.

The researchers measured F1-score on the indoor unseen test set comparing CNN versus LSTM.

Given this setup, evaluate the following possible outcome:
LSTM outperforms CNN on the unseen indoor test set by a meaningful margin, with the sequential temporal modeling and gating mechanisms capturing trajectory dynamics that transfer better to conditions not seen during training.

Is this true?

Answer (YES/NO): YES